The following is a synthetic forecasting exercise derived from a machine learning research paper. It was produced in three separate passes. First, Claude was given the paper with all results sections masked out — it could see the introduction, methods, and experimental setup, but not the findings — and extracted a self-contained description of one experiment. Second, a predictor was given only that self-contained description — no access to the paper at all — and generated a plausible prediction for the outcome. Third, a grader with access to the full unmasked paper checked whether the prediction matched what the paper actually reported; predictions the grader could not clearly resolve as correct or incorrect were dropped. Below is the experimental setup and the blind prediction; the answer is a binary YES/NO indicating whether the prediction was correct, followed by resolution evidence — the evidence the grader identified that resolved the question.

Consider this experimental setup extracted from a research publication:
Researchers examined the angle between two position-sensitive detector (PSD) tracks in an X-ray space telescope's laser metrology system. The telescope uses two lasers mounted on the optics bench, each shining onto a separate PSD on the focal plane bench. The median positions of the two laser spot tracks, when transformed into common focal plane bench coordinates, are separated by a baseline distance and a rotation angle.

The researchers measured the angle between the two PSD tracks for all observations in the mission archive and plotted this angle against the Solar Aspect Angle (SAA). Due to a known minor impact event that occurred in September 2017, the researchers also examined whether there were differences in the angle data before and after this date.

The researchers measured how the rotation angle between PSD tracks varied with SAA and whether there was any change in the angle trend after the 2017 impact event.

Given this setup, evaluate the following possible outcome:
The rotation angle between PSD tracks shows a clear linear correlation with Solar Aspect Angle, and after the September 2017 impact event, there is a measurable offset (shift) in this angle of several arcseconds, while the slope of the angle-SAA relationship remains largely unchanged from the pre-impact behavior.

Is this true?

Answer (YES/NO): NO